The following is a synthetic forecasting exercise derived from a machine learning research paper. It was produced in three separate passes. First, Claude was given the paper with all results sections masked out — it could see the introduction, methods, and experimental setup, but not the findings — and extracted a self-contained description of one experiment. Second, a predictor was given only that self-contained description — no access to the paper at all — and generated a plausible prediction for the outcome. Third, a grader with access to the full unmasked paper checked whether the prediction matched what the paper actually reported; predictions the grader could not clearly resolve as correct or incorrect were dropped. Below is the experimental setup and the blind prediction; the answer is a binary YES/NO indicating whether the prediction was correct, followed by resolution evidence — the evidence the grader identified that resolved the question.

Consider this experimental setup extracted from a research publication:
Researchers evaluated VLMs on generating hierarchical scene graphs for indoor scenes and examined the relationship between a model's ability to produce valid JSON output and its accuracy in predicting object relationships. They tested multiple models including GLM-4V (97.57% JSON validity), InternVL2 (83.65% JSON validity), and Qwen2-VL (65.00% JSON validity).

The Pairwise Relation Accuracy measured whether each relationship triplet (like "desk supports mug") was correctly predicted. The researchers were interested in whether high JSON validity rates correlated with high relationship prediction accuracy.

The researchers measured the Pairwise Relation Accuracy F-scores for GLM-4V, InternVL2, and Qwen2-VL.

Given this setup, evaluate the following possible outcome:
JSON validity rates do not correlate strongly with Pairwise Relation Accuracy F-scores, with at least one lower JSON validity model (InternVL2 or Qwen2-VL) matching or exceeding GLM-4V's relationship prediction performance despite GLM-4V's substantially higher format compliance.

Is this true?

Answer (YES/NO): YES